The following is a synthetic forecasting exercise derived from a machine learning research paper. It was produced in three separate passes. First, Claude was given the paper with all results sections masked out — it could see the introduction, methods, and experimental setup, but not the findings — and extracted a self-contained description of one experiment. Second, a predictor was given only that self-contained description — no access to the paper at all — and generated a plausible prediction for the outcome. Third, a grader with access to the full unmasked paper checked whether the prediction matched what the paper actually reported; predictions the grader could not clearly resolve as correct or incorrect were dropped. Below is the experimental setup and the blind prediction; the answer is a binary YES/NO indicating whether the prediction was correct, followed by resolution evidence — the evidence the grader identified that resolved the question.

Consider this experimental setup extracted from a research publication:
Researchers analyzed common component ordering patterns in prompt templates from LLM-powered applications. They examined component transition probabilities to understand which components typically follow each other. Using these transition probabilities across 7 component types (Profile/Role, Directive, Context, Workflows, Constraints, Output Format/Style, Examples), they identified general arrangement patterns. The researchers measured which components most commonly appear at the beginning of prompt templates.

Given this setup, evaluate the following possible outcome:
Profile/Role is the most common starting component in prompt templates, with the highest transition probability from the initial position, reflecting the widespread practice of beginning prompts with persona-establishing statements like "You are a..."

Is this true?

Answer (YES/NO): YES